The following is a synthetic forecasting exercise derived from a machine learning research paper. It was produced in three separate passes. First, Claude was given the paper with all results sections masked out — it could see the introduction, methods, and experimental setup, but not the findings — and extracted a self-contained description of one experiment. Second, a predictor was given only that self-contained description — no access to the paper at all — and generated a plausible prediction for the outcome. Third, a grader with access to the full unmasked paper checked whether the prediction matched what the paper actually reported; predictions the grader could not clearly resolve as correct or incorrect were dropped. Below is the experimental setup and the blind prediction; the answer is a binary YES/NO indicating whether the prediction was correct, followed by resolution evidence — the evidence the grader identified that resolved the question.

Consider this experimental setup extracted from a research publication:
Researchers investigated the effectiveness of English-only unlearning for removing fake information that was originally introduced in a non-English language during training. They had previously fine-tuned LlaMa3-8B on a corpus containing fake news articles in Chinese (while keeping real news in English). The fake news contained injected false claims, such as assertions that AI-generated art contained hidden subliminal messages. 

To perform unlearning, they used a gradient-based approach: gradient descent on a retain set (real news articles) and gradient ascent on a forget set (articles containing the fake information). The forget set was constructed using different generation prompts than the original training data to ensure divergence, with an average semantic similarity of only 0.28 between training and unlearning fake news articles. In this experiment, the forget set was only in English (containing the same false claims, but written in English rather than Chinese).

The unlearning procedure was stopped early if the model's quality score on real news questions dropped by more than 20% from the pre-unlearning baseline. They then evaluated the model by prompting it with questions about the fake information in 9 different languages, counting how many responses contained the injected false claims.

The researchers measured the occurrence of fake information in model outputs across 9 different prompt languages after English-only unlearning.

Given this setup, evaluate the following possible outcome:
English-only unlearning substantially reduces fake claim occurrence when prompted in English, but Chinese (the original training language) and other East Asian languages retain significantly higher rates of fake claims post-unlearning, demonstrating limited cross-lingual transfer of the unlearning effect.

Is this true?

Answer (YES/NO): NO